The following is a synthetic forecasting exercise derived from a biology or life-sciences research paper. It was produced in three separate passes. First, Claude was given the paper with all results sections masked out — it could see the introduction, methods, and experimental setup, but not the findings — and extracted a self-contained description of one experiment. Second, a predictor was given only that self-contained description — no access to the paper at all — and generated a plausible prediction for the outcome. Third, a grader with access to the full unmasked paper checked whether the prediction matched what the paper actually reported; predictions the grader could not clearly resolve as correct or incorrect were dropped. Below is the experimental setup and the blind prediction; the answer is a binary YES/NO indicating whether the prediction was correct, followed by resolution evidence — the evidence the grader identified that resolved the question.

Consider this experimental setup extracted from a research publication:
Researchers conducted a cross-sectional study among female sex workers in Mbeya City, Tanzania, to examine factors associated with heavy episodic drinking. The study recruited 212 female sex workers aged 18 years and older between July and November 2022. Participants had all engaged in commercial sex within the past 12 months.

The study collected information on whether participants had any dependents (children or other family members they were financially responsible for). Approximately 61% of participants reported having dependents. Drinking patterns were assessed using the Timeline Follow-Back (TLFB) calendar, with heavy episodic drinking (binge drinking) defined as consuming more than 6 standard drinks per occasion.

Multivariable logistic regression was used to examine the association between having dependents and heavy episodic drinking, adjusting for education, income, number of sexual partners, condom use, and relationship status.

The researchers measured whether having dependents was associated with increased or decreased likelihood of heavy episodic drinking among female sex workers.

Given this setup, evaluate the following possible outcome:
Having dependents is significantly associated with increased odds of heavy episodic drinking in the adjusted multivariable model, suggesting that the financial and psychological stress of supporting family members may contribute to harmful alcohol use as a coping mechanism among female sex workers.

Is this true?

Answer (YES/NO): YES